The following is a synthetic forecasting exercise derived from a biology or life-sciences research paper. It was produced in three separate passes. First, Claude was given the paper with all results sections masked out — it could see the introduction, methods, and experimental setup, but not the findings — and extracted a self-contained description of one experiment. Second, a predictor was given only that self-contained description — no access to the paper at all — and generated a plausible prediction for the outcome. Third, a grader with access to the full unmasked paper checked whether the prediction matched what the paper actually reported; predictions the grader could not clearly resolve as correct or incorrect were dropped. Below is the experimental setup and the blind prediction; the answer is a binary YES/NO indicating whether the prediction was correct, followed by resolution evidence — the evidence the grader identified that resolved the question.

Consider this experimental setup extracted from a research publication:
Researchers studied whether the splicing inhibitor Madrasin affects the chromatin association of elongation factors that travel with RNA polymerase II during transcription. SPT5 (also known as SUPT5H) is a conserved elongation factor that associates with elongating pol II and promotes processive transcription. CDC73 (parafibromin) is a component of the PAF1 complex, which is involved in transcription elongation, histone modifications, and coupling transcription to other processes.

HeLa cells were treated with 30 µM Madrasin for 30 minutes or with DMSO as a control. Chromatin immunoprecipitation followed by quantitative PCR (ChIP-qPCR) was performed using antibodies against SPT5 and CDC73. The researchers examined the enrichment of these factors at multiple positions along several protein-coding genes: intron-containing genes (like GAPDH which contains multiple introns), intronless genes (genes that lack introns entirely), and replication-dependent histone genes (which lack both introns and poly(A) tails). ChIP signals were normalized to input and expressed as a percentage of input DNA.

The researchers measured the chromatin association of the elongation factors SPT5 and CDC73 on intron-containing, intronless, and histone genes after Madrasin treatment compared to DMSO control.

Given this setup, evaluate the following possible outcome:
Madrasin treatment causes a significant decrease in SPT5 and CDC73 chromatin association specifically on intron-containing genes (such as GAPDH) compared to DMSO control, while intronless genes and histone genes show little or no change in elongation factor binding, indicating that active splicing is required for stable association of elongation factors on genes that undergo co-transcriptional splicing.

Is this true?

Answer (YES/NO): NO